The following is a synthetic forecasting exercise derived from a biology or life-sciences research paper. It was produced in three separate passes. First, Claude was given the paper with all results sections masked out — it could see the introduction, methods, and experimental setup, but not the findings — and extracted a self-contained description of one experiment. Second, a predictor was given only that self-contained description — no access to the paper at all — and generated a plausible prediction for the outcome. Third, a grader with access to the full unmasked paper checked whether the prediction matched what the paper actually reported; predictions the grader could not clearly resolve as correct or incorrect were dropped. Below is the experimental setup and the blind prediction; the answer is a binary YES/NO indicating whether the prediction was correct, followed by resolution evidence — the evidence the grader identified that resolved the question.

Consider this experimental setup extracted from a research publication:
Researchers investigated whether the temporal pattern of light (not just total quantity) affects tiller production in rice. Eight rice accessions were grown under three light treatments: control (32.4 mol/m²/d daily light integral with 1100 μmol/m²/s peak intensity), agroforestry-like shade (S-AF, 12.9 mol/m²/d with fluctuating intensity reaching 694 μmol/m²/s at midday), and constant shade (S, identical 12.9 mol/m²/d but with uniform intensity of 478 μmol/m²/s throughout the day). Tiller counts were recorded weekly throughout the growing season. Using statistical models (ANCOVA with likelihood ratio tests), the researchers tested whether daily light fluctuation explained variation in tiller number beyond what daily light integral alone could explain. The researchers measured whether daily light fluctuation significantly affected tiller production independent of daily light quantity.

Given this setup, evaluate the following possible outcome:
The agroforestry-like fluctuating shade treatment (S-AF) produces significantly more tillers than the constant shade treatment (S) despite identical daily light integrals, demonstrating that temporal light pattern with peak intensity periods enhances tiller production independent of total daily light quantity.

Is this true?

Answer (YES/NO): YES